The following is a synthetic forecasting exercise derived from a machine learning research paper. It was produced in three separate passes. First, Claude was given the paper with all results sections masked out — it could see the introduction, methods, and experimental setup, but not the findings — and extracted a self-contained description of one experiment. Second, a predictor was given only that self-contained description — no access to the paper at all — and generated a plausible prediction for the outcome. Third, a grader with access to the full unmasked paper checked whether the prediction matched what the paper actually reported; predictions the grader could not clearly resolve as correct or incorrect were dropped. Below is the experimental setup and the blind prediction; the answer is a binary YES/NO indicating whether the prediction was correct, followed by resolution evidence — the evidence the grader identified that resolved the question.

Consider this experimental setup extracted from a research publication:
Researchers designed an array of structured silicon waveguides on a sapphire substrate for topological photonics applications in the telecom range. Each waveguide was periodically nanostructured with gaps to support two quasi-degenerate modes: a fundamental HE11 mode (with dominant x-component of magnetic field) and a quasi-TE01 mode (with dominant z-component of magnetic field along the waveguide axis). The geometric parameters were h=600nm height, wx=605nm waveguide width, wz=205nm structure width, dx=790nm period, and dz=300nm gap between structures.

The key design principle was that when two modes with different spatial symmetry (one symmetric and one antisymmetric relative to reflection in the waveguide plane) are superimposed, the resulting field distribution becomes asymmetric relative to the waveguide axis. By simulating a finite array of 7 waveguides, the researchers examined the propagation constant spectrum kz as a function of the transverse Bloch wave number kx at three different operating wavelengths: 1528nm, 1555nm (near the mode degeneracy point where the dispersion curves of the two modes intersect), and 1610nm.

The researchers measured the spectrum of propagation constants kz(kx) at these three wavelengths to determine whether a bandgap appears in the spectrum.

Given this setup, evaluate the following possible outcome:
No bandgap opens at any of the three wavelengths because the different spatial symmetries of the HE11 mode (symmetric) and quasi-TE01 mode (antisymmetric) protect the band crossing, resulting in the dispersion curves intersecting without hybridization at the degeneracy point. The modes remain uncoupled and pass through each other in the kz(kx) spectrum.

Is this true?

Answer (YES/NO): NO